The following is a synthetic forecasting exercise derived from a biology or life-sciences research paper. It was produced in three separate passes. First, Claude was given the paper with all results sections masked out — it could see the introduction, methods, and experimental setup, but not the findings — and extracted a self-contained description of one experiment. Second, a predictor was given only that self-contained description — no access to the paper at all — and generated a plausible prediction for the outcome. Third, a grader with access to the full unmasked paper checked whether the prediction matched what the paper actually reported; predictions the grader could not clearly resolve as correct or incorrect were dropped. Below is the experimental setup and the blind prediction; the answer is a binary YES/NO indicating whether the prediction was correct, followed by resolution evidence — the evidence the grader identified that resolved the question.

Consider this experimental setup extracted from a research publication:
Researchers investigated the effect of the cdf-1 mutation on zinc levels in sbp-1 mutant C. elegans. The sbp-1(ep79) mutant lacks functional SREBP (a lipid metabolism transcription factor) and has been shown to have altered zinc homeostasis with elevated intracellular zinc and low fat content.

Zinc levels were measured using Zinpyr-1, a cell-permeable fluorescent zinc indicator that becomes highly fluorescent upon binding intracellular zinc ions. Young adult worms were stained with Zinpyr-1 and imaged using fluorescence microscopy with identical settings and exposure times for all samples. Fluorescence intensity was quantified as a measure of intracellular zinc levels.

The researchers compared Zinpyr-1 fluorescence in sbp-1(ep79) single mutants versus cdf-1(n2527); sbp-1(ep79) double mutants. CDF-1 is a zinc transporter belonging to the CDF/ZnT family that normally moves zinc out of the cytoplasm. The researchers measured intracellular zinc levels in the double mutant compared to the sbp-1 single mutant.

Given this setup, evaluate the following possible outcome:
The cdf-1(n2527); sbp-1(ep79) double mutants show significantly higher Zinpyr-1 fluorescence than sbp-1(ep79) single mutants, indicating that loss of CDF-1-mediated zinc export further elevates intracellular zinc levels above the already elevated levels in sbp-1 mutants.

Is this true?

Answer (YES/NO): NO